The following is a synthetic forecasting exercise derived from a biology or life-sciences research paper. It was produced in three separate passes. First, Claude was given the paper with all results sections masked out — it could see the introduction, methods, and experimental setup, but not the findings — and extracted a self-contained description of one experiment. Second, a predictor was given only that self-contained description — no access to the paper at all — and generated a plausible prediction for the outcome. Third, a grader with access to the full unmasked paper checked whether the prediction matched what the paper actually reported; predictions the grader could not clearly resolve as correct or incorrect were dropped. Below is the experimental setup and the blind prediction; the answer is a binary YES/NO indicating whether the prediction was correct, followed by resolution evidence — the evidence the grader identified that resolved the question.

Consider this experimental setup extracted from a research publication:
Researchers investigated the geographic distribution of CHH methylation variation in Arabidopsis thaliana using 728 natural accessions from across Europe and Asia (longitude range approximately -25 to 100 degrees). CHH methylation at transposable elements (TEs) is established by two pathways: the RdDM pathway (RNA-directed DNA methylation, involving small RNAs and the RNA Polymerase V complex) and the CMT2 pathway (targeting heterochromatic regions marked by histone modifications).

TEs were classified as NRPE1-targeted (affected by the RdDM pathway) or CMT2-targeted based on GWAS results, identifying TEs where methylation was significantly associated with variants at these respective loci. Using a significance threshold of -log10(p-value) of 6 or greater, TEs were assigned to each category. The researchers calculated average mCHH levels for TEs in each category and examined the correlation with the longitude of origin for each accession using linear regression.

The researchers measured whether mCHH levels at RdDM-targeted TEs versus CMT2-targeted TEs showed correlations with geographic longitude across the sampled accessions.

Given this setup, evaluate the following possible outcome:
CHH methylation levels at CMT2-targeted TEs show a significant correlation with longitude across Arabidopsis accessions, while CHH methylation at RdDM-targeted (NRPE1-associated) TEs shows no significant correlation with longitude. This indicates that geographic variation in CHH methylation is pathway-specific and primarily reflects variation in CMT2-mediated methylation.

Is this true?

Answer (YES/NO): NO